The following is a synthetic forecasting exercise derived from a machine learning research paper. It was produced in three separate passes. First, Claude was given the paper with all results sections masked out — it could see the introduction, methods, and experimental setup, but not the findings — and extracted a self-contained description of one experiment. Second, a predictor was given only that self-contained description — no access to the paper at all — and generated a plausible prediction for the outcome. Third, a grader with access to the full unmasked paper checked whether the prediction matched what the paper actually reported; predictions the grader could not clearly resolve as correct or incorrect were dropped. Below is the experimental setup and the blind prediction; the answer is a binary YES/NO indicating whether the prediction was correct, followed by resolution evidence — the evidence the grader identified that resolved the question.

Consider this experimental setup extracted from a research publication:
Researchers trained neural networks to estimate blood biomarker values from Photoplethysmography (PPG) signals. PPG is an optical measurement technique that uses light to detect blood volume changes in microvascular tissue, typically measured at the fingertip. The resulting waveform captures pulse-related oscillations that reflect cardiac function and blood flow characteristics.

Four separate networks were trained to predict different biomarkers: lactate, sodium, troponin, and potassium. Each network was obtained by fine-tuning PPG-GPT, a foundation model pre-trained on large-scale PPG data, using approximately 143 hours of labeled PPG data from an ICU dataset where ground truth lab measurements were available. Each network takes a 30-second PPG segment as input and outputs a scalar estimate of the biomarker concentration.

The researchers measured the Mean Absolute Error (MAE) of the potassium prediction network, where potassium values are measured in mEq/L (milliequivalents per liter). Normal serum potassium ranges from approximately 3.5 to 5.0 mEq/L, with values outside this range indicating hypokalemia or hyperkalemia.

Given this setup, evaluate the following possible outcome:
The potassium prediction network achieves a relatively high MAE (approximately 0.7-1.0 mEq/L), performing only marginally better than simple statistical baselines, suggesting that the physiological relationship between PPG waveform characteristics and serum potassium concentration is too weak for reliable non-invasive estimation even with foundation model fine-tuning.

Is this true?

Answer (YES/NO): NO